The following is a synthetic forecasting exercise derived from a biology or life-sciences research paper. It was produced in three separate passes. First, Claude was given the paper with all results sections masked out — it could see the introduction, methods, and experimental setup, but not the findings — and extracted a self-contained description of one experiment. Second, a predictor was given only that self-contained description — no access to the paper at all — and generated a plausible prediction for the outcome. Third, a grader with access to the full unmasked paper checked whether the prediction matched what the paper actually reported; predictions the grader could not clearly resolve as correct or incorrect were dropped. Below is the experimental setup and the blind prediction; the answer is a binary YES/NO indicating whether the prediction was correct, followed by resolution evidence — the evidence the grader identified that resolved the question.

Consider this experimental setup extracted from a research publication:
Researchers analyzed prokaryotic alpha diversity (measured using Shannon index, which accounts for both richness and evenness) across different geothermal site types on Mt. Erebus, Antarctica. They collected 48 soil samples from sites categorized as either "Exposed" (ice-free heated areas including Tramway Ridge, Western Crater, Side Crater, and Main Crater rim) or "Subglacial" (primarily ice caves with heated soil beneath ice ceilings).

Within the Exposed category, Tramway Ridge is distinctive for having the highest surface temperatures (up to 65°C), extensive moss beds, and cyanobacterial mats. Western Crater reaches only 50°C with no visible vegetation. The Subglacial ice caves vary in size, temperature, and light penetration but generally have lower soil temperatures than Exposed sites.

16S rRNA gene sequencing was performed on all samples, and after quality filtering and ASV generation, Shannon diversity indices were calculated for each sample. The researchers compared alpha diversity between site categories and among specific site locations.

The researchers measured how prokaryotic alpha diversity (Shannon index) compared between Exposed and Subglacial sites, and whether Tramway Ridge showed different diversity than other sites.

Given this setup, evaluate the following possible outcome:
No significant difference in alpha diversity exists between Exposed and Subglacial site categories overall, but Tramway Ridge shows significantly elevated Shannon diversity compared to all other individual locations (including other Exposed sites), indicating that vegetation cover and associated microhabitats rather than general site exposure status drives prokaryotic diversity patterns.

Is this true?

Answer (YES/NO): NO